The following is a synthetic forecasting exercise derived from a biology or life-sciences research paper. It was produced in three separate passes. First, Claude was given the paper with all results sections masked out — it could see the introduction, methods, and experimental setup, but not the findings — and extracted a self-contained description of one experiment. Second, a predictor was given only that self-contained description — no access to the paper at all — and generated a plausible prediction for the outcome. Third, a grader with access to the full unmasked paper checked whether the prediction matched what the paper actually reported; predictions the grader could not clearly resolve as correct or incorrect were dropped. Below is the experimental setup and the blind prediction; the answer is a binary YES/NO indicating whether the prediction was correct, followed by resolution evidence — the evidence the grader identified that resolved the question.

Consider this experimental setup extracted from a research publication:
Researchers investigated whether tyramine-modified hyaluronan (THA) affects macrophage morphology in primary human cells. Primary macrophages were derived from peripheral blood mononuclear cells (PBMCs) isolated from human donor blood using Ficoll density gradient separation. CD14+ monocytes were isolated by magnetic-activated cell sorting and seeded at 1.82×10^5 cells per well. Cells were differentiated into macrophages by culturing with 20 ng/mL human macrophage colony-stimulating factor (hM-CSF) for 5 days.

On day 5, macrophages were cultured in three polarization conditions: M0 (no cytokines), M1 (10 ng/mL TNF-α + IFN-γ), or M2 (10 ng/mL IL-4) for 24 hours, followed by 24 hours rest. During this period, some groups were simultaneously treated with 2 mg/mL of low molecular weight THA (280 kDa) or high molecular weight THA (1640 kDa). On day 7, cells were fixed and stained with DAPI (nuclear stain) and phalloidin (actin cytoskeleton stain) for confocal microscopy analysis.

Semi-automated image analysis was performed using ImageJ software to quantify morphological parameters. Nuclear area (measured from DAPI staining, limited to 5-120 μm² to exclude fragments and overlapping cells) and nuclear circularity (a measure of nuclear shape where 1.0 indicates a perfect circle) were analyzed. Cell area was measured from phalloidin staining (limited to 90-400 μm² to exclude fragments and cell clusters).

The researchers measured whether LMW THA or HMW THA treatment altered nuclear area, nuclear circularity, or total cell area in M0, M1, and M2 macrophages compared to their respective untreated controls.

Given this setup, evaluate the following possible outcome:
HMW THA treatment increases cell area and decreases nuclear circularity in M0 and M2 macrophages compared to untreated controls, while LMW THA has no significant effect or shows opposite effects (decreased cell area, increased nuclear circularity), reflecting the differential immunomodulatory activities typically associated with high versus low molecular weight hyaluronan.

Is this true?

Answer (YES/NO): NO